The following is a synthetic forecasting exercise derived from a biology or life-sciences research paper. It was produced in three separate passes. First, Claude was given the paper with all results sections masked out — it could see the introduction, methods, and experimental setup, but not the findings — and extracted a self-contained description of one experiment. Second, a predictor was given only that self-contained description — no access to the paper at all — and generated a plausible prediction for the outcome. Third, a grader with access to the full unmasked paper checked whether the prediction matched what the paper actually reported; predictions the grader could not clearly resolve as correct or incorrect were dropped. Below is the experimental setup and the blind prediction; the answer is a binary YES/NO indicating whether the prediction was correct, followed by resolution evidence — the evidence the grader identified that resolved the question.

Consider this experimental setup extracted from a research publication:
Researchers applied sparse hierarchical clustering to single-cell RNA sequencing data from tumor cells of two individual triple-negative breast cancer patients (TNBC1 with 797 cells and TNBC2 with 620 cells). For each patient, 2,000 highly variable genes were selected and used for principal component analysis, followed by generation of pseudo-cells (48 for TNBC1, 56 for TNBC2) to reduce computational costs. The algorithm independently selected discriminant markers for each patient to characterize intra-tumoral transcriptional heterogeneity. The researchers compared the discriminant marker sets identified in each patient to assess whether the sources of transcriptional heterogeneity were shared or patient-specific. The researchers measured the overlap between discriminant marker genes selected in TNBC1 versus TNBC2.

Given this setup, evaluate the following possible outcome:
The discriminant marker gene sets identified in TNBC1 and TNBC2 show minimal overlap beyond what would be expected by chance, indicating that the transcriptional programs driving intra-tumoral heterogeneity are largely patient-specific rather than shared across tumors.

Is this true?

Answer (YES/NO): NO